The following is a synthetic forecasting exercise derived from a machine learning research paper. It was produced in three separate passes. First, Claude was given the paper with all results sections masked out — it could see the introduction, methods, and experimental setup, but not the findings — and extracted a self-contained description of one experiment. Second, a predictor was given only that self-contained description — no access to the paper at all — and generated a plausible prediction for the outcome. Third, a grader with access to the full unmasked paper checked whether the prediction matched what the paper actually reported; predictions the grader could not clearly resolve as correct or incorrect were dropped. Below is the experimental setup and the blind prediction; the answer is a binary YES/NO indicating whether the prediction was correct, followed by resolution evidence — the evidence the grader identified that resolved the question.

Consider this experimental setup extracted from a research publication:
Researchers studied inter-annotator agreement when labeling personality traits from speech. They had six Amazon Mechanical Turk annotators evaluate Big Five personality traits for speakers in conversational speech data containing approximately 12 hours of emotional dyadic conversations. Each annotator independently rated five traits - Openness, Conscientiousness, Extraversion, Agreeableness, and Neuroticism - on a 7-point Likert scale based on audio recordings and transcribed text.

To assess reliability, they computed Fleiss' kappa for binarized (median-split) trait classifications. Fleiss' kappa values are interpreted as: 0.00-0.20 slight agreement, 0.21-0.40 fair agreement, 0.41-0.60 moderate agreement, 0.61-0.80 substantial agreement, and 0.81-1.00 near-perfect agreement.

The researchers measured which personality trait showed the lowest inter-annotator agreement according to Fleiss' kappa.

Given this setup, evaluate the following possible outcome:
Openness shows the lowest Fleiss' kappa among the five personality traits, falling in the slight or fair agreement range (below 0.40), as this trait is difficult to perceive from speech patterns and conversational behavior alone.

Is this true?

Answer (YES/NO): NO